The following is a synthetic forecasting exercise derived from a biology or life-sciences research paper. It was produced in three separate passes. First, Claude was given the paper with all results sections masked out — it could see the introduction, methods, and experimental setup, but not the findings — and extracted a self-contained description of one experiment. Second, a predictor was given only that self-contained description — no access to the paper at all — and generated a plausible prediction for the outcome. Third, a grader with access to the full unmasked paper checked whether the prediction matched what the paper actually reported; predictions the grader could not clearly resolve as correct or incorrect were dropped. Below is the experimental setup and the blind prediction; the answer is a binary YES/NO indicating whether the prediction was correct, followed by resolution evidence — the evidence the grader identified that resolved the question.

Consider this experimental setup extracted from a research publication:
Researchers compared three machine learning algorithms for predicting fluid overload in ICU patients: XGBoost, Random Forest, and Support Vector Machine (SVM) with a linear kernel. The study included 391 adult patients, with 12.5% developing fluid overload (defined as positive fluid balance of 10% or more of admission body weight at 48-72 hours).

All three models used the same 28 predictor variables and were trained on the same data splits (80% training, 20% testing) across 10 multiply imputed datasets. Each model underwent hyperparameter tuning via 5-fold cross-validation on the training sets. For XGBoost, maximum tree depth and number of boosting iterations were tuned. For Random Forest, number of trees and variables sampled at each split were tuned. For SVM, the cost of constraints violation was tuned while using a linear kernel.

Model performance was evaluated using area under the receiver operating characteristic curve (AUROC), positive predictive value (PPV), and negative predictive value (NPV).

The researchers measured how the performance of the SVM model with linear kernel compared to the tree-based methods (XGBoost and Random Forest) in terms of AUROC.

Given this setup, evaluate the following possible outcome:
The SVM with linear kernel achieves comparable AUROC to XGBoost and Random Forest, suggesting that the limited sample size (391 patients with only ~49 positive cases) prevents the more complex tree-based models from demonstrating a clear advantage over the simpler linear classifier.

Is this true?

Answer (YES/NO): NO